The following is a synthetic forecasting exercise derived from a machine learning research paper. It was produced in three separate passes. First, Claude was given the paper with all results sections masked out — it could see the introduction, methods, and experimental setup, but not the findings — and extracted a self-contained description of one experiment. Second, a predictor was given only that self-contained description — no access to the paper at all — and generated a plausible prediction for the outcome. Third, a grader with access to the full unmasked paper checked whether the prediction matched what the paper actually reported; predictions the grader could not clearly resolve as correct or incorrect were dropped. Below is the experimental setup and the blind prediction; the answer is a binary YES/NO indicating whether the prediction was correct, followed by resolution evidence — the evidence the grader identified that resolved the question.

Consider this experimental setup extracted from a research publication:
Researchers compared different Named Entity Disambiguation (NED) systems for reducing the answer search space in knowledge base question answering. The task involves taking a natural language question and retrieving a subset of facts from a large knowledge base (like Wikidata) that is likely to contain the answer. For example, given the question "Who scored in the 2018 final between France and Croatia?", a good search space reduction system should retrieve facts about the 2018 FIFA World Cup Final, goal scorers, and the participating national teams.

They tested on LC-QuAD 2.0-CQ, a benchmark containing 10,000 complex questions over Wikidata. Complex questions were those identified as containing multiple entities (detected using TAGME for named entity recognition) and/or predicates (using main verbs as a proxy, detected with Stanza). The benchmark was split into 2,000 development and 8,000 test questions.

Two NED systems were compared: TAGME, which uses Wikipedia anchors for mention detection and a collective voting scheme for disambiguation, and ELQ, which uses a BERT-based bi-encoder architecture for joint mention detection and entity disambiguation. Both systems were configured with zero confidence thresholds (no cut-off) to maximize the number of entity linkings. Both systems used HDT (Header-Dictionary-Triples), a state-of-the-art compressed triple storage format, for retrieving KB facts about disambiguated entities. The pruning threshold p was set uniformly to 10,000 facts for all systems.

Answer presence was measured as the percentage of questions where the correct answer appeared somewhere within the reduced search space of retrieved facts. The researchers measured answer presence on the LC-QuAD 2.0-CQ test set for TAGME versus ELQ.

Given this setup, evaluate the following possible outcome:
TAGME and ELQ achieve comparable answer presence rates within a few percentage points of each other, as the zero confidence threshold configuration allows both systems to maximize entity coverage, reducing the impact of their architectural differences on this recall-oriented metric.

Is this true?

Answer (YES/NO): YES